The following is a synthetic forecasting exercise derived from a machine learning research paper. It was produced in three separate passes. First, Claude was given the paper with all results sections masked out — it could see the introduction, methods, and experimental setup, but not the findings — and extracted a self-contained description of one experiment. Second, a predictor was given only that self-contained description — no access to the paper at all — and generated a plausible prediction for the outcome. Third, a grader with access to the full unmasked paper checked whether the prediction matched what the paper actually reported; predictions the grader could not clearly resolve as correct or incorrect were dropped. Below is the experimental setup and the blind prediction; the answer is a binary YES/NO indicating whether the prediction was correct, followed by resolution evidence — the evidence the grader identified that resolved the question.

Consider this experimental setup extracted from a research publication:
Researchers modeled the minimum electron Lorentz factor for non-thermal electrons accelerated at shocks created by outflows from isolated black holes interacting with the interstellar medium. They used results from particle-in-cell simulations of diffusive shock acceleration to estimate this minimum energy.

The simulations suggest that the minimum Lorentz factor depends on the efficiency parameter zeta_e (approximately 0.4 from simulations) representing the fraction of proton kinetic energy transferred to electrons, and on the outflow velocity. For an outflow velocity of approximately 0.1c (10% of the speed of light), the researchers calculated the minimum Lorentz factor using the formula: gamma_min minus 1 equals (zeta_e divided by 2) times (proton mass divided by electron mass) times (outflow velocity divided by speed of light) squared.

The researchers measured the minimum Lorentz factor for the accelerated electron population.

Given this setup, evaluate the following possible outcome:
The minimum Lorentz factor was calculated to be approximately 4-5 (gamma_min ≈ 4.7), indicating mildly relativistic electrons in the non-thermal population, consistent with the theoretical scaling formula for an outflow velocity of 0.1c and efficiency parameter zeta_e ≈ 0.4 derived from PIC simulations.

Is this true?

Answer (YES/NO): YES